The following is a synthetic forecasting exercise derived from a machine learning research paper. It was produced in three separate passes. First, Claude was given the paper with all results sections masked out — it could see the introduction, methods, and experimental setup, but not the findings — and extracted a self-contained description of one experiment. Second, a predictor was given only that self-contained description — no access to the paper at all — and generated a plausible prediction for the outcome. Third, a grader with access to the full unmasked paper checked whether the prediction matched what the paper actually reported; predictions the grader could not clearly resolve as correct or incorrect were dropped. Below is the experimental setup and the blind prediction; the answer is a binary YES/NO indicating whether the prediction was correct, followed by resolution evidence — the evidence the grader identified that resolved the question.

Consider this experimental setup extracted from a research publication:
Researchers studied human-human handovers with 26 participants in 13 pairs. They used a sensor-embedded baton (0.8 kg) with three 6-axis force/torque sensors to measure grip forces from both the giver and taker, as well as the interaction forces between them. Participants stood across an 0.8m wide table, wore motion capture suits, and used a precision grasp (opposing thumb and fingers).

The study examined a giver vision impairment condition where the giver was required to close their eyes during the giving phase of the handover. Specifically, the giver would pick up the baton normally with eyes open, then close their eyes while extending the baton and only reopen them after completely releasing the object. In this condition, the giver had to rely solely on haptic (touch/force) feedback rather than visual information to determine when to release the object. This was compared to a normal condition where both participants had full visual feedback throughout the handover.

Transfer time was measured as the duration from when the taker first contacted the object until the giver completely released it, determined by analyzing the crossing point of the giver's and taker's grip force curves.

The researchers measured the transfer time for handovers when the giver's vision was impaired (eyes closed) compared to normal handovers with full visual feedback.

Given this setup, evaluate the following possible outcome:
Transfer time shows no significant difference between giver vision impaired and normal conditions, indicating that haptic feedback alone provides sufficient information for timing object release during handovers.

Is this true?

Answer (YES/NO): NO